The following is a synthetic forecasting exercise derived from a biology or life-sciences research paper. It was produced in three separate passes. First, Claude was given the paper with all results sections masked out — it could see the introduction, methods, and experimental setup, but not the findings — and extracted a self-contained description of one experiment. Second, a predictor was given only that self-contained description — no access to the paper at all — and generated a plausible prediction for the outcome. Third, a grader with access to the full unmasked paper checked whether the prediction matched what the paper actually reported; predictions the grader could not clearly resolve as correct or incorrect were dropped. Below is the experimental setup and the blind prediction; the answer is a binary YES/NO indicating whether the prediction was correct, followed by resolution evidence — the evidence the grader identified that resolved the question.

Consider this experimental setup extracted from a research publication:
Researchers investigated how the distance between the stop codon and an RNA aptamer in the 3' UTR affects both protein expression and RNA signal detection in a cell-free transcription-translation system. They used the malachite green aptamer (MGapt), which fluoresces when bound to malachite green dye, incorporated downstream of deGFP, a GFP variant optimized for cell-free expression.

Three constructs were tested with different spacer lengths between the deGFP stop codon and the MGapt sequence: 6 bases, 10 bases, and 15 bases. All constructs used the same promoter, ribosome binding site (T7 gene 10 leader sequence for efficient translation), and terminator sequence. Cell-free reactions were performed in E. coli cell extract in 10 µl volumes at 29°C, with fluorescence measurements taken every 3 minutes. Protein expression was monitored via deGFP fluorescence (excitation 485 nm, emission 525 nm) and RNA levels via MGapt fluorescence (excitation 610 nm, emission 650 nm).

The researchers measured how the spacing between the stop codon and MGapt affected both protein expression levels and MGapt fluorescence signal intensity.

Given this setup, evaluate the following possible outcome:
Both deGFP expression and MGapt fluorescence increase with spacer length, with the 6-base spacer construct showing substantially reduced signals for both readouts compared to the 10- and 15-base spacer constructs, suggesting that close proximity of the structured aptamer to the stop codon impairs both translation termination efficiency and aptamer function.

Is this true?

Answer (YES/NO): NO